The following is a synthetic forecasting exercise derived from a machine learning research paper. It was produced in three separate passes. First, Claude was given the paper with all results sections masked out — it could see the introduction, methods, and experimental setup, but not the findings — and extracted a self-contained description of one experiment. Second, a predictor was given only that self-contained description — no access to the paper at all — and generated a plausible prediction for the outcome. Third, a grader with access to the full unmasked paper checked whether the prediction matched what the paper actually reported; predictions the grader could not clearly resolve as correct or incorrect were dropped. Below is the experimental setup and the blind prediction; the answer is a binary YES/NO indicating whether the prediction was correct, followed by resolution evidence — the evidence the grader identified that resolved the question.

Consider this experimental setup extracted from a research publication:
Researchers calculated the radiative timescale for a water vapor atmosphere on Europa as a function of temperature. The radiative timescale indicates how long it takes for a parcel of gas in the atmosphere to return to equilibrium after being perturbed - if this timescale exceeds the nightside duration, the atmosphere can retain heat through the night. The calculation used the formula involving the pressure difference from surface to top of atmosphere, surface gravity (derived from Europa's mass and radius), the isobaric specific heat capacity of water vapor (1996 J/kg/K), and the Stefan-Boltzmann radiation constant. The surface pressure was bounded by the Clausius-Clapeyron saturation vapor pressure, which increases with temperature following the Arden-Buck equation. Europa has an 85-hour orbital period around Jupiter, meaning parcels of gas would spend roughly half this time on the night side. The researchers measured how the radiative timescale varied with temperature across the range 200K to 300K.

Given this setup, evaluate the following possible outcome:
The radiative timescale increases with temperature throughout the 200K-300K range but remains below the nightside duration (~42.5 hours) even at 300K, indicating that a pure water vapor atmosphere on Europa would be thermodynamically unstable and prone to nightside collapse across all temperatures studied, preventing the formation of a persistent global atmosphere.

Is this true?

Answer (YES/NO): NO